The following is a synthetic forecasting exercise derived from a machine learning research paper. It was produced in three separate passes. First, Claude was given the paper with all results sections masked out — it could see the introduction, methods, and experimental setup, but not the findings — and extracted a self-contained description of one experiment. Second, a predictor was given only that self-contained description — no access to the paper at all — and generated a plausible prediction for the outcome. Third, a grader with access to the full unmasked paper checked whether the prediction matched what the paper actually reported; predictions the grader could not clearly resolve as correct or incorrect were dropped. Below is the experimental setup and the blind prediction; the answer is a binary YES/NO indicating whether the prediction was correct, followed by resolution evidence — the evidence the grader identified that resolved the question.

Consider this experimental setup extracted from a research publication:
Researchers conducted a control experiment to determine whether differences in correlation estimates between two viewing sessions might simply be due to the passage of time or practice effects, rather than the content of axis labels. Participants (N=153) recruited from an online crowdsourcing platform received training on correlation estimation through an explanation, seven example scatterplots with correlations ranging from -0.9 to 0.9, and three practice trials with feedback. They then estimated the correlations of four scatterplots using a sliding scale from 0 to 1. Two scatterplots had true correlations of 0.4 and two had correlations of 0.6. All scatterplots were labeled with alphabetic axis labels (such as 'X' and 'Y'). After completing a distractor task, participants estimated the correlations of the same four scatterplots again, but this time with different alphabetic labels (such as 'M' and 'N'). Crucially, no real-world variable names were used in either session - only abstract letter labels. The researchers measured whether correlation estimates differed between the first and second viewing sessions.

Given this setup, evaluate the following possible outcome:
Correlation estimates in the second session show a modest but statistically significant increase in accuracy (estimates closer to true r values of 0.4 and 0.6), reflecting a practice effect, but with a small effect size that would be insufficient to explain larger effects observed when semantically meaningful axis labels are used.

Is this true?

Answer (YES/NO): NO